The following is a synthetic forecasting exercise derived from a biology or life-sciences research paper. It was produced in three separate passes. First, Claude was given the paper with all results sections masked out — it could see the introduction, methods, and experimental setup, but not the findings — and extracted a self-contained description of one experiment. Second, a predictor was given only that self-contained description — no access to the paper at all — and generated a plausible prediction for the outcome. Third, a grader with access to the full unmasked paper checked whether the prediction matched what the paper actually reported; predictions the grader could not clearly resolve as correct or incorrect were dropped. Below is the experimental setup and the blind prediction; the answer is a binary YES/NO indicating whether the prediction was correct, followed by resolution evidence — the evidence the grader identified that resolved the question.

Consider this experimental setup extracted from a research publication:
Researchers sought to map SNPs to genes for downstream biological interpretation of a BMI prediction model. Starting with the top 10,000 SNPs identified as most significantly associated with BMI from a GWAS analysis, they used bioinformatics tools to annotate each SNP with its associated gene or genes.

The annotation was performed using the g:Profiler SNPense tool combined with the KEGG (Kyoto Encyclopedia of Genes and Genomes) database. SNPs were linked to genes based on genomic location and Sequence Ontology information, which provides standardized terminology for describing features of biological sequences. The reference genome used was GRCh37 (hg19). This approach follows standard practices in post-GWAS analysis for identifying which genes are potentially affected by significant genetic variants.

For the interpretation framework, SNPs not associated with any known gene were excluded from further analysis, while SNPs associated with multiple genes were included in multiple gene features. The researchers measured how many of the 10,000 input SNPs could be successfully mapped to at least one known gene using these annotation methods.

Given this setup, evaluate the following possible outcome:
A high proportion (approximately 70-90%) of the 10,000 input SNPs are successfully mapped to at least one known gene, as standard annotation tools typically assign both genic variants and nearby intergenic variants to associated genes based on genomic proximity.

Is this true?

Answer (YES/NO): NO